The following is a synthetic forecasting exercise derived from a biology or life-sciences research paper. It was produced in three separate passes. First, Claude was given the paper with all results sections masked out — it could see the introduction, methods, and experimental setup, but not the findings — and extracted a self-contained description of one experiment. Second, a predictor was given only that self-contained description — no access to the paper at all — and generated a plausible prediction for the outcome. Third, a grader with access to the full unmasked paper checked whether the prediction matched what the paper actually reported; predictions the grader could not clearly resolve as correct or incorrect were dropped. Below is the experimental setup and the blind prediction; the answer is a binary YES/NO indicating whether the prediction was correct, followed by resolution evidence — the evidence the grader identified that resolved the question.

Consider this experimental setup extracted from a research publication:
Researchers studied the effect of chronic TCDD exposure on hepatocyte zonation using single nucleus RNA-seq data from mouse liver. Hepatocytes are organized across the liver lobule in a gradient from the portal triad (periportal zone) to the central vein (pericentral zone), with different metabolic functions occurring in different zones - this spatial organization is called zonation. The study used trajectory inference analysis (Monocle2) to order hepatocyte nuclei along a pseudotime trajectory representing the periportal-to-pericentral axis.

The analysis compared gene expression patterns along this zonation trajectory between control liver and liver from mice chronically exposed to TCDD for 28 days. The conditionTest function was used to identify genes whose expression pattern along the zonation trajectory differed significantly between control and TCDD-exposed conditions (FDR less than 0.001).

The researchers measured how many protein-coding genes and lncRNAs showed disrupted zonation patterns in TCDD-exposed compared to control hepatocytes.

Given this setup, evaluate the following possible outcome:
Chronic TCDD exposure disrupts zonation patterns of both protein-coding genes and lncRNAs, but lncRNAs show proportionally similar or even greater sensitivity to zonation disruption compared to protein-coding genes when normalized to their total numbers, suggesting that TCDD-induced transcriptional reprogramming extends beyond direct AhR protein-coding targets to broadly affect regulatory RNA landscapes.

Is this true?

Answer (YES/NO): YES